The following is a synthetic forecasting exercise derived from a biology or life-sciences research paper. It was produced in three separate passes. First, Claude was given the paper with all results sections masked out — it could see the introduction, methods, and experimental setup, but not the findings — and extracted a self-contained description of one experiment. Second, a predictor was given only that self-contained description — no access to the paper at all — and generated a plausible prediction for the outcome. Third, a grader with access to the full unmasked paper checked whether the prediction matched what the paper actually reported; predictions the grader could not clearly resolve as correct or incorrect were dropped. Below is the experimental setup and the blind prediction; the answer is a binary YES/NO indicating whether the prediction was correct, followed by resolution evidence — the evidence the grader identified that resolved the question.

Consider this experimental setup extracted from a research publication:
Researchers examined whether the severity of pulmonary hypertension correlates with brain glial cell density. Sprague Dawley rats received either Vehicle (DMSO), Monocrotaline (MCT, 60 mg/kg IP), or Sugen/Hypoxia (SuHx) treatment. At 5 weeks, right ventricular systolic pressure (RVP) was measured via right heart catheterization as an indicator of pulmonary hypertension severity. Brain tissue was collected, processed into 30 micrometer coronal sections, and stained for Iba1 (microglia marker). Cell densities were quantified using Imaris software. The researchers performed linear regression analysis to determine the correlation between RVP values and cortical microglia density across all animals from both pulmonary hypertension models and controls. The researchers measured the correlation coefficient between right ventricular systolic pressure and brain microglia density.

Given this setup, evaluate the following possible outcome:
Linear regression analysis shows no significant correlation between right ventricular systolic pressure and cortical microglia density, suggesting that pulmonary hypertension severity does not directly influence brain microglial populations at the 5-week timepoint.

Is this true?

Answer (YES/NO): NO